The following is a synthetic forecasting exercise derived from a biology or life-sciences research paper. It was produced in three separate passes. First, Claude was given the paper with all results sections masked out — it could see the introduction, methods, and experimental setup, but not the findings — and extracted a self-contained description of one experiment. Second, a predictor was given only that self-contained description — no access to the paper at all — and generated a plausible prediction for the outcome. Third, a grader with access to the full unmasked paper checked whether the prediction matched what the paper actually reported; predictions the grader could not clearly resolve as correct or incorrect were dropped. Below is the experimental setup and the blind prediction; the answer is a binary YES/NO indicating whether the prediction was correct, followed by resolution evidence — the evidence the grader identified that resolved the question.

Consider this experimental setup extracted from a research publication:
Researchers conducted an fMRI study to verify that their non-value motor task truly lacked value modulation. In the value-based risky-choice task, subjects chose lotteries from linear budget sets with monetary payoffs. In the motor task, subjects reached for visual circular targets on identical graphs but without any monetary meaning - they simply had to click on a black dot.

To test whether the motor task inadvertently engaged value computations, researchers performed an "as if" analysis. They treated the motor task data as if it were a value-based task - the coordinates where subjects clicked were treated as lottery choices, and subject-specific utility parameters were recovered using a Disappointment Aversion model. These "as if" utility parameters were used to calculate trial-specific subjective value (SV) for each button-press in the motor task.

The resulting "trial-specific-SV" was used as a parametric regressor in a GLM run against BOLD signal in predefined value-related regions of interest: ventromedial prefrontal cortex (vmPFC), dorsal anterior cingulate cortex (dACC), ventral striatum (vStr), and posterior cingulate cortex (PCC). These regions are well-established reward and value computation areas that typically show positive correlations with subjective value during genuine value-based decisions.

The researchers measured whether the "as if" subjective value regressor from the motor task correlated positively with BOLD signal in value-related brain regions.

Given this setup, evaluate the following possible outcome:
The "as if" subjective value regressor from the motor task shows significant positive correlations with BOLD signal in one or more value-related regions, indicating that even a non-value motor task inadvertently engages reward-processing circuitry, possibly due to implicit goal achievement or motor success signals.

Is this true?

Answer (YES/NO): NO